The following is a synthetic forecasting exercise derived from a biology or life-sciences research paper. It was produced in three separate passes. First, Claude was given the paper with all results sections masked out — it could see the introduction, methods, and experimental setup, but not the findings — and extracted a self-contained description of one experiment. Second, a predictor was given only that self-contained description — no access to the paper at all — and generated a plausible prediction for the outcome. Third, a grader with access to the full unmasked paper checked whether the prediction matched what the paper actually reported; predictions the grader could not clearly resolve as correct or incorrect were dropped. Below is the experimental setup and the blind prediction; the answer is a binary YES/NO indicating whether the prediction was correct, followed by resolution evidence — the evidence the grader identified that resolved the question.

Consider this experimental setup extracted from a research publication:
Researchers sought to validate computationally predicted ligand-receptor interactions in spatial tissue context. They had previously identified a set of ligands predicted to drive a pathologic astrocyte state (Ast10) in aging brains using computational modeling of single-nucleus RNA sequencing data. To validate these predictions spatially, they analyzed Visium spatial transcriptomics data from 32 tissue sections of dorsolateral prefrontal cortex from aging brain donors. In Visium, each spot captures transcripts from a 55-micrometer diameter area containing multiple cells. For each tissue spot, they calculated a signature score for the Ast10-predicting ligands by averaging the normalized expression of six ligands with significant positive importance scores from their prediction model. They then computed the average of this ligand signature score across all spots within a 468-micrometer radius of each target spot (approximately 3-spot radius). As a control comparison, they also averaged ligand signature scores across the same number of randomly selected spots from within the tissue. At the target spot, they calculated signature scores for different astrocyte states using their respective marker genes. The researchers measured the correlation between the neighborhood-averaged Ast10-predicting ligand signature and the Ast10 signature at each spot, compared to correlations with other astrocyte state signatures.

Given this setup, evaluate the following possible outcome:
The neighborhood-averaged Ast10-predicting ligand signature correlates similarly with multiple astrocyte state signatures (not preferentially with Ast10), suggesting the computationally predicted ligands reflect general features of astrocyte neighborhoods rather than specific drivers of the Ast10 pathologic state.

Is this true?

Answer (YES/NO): NO